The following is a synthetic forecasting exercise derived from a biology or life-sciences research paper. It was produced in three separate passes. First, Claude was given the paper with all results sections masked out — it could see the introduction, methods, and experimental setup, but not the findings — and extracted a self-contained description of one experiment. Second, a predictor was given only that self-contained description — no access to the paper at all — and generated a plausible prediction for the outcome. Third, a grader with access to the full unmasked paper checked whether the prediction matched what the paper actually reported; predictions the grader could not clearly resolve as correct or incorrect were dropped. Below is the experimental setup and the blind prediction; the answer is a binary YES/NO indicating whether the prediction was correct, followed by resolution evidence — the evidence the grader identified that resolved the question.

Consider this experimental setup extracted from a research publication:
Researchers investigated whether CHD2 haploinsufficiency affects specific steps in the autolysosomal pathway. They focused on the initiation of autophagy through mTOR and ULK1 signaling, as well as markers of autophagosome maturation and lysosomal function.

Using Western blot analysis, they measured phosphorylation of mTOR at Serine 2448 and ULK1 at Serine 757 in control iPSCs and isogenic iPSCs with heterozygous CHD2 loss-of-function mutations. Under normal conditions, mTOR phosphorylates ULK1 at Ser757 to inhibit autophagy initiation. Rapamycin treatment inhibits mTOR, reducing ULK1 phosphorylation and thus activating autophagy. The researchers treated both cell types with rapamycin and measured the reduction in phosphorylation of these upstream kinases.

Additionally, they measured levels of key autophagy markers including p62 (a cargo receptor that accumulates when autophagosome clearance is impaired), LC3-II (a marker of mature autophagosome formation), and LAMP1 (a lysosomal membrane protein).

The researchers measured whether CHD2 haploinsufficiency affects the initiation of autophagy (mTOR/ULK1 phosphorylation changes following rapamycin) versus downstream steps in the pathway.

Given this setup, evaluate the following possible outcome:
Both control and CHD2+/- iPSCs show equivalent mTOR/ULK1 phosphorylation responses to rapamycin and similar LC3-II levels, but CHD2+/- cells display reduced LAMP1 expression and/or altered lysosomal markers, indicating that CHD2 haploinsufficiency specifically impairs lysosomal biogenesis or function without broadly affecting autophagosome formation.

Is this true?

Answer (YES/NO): NO